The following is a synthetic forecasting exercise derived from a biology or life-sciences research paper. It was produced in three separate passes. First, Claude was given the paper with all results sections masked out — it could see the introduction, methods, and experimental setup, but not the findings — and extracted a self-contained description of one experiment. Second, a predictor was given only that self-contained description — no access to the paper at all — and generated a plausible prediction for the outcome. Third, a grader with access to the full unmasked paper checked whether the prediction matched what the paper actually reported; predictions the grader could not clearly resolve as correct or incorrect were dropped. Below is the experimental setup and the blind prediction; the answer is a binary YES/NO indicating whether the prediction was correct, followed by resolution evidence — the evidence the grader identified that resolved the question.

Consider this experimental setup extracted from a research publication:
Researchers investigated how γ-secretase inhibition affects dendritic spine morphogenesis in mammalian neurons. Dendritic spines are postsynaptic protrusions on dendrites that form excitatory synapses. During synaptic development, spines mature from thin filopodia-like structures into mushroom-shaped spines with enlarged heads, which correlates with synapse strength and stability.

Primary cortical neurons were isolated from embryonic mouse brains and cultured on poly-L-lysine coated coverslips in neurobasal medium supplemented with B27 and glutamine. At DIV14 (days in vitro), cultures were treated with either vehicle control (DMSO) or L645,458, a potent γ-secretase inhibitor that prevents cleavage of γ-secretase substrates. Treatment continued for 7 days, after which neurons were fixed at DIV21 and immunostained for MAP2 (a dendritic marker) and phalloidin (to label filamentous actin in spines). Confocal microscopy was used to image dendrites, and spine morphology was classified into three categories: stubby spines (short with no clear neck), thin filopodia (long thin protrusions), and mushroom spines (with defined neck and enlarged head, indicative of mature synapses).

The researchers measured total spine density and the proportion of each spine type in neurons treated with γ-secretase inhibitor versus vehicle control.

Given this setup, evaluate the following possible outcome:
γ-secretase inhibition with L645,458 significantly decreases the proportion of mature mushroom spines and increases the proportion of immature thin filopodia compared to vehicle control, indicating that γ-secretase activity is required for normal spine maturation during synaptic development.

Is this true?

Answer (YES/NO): YES